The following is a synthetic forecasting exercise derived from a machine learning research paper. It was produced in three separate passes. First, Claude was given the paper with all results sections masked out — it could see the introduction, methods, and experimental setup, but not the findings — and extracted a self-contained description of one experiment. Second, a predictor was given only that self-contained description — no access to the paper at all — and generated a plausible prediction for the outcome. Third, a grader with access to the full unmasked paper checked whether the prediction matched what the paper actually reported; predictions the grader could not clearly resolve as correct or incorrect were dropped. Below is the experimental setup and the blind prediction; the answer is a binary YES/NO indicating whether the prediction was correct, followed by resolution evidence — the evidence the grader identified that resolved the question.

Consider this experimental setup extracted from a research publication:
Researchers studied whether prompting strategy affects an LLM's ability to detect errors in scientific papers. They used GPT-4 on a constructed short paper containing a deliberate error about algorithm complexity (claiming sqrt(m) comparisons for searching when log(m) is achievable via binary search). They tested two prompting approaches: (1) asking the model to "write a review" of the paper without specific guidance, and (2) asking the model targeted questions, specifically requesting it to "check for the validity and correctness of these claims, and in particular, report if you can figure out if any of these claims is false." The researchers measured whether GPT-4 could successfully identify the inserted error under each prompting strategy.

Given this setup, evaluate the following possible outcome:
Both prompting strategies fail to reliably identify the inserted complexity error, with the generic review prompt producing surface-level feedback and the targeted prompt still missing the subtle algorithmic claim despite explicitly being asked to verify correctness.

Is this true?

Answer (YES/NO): NO